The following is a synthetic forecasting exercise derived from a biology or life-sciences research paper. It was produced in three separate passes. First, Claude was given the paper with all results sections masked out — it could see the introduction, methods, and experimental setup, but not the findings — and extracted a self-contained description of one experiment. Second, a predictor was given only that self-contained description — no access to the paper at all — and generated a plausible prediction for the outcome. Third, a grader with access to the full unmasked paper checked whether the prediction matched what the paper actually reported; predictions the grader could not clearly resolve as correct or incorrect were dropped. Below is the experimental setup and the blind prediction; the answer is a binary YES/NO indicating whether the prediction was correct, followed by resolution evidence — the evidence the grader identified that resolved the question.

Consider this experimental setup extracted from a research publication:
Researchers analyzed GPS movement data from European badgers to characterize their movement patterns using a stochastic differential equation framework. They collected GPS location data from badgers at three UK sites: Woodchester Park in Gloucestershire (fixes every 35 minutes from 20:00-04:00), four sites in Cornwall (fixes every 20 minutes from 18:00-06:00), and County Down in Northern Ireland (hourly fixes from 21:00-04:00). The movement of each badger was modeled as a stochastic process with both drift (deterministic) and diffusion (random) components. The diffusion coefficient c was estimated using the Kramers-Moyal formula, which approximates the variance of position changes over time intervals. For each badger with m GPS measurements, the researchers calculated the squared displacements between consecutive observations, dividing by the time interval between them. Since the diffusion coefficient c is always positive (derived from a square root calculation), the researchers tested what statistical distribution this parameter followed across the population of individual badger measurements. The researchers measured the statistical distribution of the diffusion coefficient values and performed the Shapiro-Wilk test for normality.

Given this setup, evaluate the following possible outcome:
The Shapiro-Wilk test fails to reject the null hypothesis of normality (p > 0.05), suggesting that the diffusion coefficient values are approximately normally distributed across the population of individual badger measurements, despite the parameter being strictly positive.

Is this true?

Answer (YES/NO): NO